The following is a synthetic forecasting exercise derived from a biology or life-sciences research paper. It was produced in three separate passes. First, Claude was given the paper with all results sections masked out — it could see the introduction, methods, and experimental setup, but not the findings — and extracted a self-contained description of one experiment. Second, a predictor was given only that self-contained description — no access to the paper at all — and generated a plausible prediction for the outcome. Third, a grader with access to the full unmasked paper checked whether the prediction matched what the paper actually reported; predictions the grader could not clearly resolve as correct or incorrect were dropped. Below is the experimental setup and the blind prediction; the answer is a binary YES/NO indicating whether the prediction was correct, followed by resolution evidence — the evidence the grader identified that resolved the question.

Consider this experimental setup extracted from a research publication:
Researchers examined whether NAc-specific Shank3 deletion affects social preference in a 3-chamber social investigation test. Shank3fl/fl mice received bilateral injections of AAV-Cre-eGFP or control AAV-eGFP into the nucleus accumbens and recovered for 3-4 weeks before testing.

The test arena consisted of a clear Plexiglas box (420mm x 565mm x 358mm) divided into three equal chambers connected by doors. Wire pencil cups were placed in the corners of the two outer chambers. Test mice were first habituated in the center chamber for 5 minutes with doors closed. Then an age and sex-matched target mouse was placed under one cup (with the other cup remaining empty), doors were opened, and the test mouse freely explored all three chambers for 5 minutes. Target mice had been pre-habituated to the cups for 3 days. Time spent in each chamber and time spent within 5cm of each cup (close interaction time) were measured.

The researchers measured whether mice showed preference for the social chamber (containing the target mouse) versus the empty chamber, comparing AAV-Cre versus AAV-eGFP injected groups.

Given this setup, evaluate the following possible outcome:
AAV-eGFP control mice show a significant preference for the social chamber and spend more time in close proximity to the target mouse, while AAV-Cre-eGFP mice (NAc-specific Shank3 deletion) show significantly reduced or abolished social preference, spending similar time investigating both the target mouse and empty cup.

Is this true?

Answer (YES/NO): NO